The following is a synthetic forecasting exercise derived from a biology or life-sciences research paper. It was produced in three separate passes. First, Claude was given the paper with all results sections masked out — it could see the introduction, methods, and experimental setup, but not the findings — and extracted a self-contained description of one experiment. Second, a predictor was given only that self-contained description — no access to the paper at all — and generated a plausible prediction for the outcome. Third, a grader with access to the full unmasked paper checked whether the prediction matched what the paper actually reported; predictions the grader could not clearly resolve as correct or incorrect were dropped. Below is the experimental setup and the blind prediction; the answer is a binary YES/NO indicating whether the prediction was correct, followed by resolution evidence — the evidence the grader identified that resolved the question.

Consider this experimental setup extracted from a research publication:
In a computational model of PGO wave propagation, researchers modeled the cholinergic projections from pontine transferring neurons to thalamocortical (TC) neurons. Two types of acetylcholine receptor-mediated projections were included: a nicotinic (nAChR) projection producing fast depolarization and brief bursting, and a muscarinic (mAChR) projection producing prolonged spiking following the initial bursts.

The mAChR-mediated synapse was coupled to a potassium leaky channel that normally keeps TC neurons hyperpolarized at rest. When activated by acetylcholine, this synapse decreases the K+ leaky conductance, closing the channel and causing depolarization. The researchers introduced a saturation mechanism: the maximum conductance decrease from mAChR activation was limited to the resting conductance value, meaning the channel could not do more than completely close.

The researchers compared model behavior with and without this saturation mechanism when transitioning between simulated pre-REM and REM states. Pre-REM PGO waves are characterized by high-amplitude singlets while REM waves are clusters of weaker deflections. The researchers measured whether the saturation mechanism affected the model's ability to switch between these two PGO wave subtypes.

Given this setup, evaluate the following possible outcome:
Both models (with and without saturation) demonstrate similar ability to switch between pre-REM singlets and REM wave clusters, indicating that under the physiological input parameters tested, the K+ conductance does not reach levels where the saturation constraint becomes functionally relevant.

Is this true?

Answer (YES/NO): NO